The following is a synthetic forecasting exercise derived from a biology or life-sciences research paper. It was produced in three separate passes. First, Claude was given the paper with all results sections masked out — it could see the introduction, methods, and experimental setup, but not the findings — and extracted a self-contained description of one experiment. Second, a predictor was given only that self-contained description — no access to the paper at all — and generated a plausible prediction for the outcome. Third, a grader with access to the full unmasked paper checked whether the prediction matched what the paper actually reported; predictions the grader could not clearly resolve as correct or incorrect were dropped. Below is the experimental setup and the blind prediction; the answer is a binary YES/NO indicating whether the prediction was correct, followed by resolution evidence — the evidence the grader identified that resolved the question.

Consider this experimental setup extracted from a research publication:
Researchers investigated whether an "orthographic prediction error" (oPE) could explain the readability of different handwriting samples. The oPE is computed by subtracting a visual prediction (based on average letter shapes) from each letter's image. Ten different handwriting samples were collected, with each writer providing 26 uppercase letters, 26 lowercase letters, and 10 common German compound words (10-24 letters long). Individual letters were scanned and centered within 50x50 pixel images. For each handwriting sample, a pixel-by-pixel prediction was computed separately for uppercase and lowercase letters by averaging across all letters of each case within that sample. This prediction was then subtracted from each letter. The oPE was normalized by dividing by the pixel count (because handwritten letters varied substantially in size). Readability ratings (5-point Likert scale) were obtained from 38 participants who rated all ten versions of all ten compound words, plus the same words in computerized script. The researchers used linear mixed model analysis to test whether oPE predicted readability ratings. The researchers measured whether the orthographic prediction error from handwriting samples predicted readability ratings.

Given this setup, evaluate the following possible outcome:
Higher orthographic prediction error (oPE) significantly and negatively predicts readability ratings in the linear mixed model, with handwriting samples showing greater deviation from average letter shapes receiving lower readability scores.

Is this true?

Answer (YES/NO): YES